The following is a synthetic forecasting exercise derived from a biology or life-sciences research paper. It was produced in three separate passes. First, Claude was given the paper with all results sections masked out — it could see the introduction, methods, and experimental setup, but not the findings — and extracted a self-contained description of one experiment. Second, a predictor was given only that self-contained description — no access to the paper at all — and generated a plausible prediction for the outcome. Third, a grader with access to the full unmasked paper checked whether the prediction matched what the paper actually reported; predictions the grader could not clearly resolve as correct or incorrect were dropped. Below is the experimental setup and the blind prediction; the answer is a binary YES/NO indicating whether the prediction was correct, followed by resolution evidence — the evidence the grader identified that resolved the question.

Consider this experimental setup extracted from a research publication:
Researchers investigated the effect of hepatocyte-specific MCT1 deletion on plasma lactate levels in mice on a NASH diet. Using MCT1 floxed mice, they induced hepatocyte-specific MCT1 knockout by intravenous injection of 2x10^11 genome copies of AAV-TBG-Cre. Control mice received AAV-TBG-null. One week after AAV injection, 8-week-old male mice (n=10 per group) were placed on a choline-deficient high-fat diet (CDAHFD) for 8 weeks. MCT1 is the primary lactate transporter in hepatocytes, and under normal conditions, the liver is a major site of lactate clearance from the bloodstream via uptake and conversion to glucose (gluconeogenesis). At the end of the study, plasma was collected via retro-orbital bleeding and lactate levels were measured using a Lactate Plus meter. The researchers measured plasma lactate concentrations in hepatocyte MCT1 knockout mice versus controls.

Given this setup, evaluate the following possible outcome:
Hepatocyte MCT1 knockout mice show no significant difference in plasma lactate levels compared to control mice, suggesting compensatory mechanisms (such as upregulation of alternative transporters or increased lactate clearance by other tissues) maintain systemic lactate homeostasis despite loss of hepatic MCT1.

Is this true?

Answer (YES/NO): YES